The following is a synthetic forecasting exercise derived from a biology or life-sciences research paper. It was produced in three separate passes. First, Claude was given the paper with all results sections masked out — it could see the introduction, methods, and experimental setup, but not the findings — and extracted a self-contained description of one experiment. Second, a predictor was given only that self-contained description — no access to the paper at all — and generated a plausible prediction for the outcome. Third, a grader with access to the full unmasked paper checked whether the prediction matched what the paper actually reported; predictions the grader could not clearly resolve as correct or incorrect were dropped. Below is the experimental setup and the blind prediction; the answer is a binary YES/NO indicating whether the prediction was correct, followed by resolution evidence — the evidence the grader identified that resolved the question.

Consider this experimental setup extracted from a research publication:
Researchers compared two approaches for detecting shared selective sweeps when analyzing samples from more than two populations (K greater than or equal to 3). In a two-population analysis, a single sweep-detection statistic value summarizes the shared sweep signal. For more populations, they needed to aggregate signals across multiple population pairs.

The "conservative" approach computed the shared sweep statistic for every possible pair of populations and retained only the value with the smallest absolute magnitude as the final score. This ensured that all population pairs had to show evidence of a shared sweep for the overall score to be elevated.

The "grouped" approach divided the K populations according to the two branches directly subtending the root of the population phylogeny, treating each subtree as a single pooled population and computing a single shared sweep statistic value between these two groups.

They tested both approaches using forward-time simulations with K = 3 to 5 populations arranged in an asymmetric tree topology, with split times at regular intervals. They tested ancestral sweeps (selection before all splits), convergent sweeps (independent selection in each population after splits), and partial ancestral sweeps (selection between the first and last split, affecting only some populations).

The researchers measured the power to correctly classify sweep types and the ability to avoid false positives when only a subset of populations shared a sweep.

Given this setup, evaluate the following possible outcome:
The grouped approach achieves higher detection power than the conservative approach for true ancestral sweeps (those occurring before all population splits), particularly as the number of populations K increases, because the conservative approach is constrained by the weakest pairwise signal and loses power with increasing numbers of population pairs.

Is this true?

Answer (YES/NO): NO